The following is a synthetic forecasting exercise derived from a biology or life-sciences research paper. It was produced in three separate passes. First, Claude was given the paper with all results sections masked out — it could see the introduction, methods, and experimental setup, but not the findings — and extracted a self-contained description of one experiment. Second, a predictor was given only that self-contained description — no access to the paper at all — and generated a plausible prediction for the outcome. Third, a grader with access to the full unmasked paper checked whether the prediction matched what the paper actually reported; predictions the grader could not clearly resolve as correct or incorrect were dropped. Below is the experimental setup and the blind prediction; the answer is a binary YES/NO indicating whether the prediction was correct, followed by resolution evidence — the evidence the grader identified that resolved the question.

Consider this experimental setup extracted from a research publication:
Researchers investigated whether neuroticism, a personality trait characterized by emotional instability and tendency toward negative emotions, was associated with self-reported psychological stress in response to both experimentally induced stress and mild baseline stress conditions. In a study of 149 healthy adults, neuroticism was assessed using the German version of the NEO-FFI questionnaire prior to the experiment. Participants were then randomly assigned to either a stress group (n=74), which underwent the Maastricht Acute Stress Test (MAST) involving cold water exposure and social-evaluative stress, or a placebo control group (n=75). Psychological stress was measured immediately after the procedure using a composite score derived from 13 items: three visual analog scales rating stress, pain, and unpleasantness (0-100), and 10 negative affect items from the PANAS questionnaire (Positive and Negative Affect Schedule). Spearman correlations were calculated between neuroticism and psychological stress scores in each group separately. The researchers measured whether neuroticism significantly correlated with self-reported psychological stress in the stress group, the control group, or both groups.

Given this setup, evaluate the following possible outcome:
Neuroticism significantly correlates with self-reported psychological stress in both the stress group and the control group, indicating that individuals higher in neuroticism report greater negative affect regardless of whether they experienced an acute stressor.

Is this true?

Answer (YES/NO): YES